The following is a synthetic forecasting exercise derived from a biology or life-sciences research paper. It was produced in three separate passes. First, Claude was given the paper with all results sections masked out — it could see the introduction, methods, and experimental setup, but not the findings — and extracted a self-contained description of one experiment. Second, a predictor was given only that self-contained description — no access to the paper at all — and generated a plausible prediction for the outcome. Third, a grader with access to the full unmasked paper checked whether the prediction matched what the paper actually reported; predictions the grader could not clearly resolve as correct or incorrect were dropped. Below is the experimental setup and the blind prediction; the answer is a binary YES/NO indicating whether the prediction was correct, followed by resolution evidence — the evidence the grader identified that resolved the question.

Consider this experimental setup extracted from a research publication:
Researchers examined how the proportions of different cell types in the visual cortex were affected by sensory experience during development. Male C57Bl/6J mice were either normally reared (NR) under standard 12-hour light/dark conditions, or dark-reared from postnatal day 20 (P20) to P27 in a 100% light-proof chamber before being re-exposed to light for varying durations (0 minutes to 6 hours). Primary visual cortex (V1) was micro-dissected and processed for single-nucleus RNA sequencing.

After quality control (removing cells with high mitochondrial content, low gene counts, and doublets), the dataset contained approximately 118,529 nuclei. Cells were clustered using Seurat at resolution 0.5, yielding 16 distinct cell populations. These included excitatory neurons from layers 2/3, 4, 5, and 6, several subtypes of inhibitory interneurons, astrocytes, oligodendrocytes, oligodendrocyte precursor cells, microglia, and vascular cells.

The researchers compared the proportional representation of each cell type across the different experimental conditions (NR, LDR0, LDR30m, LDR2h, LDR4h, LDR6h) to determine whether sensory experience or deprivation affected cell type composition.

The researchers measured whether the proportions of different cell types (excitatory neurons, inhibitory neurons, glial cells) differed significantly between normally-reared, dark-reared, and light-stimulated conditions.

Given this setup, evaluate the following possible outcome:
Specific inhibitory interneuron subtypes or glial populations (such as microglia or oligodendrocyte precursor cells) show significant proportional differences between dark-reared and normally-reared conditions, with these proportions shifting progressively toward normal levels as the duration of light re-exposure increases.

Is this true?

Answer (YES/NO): NO